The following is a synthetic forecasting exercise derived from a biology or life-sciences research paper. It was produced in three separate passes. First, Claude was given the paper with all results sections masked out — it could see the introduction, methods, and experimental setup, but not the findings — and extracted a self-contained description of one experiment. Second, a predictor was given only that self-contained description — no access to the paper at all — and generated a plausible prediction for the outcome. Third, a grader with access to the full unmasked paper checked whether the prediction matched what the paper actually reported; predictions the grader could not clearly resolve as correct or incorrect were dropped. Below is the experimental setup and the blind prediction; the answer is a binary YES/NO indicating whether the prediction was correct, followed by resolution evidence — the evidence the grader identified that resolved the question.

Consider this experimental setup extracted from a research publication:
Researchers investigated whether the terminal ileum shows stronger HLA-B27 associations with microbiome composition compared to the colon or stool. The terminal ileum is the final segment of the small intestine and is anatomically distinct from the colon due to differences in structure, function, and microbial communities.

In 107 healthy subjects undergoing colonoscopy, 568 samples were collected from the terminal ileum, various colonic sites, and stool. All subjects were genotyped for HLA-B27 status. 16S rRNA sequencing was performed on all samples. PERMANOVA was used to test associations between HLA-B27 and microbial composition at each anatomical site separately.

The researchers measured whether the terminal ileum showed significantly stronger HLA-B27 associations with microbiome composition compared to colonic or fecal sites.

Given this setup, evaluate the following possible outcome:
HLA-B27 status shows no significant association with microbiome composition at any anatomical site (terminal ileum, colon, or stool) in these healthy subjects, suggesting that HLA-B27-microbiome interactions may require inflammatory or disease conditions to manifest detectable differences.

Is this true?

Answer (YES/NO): NO